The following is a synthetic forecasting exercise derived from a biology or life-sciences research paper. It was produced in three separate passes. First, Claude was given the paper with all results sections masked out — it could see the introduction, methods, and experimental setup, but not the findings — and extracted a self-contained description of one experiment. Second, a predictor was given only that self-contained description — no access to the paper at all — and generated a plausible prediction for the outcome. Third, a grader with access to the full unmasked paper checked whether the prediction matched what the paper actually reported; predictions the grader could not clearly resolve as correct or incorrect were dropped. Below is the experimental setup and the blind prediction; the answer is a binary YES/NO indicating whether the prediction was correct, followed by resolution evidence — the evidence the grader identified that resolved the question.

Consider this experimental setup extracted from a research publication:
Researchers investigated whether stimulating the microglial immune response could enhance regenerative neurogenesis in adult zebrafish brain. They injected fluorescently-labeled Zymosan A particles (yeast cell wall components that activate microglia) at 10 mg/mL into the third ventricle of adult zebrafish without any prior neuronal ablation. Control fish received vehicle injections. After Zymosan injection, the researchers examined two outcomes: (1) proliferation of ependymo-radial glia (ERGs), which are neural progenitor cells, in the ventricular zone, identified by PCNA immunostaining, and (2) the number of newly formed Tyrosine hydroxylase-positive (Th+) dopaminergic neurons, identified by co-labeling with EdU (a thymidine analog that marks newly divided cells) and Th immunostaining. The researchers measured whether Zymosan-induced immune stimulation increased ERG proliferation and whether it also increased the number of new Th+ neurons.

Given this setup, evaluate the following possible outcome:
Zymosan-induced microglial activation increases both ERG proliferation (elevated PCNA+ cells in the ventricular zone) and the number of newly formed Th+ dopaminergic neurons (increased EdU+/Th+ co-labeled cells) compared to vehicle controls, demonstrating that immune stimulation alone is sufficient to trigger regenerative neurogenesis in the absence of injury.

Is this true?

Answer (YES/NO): NO